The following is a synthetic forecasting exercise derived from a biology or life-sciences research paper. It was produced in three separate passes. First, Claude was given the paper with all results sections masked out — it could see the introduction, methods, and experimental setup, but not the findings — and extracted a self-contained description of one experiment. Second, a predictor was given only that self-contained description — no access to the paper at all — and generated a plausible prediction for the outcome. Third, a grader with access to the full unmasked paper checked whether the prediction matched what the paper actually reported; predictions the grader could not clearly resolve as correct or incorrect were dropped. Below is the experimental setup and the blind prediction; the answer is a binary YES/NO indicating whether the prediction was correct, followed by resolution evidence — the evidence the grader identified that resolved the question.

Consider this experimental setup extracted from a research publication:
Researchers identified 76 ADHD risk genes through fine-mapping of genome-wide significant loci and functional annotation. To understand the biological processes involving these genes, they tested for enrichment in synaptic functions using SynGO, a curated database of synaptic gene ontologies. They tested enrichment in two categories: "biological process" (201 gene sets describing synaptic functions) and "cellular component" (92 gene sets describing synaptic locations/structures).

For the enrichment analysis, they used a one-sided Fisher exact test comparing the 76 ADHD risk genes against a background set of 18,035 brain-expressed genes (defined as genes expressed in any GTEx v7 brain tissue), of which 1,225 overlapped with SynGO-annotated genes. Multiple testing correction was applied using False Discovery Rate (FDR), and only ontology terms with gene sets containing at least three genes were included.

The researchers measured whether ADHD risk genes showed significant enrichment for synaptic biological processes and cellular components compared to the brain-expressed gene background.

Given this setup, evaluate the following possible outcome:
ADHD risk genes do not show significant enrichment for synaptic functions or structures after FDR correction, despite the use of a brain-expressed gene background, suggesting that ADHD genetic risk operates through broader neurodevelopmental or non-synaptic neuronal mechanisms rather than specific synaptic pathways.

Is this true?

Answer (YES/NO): NO